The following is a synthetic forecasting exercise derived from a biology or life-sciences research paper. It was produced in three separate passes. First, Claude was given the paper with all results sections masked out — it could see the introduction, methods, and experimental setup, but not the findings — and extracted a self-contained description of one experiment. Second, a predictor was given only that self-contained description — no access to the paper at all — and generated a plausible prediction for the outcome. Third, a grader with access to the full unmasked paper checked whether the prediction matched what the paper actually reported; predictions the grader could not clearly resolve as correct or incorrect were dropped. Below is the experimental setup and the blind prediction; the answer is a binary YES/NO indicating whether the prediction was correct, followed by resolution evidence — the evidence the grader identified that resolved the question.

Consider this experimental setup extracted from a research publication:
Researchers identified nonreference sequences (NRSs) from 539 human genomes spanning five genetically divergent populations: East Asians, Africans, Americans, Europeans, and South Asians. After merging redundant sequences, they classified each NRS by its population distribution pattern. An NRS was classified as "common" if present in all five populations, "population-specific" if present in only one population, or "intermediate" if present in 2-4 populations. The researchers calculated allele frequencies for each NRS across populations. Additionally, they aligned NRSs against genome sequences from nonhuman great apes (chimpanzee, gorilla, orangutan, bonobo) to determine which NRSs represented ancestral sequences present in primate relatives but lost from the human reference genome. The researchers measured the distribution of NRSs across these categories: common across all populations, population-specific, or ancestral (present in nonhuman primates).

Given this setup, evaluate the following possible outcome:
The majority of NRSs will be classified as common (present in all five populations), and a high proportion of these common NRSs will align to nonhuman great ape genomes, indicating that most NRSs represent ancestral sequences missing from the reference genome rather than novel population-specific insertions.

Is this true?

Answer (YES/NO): NO